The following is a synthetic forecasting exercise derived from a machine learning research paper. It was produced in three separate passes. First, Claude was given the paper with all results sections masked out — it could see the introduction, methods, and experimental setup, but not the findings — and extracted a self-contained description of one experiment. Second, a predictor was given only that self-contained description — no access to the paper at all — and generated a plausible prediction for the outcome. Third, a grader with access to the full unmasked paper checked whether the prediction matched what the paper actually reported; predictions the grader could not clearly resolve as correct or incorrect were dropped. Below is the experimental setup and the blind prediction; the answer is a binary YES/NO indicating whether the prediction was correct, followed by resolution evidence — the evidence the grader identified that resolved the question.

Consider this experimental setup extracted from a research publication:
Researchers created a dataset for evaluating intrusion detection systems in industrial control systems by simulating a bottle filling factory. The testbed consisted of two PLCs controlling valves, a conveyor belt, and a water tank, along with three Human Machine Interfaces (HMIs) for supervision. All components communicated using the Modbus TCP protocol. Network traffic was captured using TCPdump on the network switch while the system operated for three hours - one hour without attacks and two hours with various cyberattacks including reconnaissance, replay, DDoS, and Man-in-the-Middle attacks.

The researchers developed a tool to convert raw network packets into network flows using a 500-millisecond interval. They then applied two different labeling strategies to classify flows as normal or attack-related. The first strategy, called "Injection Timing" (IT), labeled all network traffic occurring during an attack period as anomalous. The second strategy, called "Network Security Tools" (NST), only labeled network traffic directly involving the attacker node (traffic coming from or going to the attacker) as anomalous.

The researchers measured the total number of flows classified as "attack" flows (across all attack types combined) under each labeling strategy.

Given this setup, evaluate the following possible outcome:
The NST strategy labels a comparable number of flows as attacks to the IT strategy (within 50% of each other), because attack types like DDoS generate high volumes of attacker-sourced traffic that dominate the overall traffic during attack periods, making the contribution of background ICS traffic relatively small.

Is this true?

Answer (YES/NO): NO